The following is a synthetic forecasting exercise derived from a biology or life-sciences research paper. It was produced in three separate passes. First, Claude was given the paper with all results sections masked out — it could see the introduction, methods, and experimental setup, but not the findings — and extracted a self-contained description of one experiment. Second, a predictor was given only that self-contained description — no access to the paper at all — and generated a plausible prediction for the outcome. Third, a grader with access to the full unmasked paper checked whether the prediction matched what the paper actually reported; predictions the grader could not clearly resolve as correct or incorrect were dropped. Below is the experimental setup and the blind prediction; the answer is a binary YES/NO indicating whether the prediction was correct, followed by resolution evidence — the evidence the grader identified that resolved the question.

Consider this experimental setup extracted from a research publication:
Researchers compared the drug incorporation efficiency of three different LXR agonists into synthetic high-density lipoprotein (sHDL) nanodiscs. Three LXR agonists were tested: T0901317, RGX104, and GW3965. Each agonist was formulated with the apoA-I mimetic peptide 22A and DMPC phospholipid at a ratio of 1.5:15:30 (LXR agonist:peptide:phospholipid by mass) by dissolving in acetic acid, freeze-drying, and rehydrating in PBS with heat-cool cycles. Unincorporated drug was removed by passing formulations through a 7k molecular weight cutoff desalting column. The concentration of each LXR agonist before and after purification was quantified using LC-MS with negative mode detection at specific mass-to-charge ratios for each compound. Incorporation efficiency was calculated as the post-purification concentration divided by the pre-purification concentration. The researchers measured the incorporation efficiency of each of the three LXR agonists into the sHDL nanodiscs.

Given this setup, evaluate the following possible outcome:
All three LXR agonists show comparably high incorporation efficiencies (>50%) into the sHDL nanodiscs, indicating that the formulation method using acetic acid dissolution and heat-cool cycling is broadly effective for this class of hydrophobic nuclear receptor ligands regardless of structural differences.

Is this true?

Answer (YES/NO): YES